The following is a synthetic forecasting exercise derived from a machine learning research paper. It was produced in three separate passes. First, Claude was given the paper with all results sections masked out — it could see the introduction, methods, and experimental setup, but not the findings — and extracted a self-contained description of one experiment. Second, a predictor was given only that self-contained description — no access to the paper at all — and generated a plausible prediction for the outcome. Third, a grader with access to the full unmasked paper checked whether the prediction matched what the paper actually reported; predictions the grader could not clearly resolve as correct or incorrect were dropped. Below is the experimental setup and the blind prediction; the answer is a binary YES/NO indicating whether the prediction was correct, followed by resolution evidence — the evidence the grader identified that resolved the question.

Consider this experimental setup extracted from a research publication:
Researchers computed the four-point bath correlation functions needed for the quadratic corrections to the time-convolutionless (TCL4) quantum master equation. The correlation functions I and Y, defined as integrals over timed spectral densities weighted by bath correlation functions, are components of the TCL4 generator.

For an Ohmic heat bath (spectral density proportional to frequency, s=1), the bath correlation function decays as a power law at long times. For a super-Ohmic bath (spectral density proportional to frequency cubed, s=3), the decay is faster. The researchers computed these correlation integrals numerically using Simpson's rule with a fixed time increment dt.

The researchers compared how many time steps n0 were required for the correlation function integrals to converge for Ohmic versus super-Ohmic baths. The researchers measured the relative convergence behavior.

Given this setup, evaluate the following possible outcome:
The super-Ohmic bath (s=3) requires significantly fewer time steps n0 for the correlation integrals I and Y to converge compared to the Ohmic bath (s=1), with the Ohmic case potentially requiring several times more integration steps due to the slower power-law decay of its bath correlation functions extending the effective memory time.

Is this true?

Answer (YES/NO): YES